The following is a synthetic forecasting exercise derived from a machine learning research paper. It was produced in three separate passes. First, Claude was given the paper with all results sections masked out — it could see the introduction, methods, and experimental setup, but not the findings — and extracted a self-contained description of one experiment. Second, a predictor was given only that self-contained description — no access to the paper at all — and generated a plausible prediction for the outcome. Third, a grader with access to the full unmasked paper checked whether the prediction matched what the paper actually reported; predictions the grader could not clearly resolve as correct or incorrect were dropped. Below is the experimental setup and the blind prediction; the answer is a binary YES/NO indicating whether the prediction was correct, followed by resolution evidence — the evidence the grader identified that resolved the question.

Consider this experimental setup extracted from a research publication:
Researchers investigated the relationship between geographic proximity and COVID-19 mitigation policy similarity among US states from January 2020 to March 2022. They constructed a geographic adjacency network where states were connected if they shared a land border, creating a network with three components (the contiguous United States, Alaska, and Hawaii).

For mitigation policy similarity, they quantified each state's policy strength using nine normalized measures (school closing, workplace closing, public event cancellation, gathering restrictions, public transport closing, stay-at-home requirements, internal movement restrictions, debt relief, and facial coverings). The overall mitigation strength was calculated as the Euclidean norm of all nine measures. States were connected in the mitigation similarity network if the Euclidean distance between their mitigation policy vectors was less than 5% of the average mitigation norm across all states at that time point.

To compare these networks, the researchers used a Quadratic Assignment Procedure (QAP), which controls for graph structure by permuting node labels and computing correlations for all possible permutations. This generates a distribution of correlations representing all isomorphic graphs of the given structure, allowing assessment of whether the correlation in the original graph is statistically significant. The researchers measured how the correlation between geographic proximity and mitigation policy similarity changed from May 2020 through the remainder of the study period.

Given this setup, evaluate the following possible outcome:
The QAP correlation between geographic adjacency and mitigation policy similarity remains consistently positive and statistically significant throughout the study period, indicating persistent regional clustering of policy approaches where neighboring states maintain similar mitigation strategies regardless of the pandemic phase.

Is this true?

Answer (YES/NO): NO